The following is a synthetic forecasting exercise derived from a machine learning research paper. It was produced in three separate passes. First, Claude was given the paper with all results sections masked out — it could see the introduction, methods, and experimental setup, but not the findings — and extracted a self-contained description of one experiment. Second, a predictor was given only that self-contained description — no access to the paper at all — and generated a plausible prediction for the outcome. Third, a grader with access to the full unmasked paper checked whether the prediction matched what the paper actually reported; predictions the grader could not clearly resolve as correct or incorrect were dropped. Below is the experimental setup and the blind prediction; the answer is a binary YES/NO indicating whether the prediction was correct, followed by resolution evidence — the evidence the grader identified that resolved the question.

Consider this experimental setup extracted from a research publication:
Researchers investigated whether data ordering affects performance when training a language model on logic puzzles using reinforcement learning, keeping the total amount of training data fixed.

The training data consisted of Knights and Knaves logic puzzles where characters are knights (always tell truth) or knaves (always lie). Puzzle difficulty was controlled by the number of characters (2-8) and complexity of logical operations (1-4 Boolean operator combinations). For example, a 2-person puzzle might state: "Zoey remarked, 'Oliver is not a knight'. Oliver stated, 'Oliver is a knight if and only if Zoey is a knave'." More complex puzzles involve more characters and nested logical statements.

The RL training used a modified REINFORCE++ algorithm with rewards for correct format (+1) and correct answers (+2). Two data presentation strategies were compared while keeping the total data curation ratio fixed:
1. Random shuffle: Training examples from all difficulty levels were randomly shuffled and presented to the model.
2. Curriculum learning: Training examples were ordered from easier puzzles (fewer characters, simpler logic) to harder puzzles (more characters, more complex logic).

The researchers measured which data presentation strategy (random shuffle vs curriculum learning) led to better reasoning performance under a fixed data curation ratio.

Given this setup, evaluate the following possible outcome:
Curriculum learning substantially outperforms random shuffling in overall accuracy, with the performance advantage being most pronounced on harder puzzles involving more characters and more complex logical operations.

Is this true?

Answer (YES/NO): NO